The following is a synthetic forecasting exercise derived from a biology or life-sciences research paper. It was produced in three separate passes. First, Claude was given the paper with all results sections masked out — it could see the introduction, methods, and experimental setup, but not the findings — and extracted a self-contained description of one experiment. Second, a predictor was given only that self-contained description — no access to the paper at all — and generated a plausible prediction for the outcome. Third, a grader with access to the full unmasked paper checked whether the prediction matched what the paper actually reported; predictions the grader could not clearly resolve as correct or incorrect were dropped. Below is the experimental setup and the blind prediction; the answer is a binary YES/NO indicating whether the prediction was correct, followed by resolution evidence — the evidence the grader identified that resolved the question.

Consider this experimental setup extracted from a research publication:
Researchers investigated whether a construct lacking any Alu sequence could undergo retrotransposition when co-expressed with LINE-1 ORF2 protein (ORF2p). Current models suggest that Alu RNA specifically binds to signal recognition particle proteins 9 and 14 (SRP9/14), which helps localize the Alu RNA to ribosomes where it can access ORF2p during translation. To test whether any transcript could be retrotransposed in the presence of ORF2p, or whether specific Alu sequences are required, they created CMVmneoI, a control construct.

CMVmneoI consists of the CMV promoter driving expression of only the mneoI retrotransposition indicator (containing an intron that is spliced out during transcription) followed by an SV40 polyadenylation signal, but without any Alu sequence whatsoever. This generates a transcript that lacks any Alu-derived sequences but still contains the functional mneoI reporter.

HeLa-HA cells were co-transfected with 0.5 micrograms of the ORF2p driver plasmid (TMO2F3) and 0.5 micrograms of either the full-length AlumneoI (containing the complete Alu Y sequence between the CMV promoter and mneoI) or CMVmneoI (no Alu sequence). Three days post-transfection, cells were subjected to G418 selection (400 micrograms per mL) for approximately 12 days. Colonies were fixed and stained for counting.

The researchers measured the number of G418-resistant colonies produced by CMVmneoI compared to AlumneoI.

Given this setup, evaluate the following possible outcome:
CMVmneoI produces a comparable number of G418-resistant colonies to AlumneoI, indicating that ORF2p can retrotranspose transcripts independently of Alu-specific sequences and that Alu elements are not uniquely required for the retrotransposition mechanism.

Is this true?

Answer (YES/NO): NO